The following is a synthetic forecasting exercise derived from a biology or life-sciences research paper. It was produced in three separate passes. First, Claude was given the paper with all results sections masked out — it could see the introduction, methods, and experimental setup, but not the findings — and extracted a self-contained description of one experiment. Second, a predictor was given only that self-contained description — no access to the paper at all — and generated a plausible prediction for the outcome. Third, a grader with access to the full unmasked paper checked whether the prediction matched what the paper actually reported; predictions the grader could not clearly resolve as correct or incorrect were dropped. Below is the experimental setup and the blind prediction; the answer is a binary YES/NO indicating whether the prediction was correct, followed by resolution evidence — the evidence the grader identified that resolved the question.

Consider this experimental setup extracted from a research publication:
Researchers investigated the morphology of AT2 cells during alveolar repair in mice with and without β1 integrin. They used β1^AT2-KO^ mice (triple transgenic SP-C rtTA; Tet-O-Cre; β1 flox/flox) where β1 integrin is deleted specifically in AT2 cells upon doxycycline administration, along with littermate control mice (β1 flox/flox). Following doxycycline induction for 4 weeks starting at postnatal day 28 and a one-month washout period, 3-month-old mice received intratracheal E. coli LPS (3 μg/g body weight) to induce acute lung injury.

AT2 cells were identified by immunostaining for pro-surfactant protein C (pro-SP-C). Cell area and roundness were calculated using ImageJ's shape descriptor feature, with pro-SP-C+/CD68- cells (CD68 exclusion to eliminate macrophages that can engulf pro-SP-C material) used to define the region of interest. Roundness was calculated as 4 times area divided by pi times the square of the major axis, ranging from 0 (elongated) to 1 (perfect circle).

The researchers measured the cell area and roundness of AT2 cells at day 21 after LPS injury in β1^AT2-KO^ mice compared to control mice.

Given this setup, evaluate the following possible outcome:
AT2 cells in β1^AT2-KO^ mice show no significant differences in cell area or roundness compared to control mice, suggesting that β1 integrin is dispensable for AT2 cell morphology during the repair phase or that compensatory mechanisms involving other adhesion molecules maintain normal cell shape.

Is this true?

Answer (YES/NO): NO